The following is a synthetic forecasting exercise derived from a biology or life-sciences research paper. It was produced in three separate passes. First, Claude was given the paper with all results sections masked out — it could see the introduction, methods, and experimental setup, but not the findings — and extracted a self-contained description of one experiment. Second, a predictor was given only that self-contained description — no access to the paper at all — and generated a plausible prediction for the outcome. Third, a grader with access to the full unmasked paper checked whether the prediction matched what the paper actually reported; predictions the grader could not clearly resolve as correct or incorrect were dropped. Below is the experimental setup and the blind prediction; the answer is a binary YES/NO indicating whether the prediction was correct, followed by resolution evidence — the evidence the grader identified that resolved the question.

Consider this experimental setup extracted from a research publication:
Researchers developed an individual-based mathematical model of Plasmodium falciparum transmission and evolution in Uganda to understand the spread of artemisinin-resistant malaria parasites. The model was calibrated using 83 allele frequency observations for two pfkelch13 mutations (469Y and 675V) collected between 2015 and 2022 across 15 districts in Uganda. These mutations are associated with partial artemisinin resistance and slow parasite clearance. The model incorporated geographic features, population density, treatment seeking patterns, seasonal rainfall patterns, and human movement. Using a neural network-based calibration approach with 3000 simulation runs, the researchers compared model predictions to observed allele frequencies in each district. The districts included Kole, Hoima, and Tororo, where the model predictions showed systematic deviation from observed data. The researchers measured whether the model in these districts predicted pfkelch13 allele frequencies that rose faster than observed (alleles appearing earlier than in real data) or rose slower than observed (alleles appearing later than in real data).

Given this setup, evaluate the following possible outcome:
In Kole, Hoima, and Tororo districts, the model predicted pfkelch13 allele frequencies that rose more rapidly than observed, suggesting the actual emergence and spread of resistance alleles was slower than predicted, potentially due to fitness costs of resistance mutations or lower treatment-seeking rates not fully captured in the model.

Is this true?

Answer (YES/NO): YES